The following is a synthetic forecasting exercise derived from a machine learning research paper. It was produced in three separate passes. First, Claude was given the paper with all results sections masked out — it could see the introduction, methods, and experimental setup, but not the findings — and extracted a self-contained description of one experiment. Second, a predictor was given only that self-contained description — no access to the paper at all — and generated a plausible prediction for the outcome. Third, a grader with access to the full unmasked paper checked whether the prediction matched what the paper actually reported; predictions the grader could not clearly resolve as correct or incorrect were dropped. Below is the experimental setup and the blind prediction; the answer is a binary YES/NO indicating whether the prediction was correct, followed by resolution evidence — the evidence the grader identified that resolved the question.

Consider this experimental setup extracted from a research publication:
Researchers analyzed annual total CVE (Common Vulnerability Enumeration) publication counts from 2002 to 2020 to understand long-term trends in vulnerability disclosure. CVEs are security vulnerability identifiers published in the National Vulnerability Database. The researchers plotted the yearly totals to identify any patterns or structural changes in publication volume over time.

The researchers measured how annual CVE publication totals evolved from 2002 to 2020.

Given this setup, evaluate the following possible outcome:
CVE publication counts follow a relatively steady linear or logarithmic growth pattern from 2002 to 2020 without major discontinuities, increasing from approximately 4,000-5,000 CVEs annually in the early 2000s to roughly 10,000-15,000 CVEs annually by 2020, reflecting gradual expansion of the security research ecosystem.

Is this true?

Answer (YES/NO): NO